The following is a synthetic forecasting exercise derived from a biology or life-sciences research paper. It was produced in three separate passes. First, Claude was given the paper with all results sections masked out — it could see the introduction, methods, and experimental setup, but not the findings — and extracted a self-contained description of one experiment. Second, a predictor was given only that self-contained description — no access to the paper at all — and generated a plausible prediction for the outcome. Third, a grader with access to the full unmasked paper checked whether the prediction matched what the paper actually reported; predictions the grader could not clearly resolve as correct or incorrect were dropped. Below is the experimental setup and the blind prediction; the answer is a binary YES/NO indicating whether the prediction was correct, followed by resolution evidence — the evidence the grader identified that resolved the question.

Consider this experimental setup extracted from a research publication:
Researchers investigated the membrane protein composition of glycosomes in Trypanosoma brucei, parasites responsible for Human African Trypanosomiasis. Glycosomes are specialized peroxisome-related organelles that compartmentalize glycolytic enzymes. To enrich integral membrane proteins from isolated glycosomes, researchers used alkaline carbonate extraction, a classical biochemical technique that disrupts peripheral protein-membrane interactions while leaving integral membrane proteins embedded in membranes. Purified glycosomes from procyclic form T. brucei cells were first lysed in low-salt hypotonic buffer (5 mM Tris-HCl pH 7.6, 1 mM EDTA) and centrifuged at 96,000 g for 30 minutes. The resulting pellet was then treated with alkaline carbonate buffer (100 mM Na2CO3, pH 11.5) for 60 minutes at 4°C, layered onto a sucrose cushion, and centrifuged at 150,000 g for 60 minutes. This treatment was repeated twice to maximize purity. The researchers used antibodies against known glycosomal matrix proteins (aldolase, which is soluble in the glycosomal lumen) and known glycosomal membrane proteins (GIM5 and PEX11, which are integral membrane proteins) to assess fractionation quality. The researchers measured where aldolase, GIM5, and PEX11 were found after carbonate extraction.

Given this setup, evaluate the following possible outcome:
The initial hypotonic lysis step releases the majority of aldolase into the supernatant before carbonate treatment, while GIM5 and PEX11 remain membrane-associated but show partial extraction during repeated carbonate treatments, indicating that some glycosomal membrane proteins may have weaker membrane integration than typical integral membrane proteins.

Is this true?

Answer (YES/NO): NO